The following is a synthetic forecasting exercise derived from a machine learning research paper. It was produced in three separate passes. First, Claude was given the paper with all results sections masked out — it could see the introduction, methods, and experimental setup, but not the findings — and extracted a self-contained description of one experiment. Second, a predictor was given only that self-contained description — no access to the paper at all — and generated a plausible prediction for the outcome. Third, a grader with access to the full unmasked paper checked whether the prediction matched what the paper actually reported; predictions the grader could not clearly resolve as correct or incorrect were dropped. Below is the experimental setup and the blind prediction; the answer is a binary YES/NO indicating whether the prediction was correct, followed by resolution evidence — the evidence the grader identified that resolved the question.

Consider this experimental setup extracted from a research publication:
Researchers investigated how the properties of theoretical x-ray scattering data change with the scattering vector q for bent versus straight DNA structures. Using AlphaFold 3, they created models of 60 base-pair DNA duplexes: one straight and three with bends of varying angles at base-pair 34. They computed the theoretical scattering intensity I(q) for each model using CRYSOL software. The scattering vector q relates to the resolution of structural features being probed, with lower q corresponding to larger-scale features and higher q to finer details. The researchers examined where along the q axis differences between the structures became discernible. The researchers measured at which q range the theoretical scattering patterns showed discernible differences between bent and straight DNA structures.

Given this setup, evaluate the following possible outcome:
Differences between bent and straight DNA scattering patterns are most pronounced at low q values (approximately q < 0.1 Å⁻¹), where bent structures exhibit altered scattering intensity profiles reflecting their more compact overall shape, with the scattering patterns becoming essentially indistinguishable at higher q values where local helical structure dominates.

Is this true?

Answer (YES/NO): NO